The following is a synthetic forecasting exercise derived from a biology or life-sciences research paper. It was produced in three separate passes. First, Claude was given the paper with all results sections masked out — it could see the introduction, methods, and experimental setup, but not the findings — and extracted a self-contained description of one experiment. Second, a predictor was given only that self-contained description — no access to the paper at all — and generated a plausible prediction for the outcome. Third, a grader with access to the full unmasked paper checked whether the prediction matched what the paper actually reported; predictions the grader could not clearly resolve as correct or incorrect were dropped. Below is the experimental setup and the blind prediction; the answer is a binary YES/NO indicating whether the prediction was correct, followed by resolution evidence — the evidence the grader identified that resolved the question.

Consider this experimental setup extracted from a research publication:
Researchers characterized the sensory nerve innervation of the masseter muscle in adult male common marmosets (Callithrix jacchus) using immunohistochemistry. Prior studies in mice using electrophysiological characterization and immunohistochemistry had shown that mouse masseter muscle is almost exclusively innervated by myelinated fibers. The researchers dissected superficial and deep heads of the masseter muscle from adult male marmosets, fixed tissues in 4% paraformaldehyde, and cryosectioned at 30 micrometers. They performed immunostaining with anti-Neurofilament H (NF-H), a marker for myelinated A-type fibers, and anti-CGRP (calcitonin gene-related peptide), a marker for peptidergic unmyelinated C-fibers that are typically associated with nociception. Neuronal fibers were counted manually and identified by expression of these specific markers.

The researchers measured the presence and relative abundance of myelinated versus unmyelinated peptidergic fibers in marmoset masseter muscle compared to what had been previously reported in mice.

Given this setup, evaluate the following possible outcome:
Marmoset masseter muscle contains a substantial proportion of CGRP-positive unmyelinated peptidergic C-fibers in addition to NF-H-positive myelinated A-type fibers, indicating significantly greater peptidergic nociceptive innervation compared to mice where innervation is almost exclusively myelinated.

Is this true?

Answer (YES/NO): NO